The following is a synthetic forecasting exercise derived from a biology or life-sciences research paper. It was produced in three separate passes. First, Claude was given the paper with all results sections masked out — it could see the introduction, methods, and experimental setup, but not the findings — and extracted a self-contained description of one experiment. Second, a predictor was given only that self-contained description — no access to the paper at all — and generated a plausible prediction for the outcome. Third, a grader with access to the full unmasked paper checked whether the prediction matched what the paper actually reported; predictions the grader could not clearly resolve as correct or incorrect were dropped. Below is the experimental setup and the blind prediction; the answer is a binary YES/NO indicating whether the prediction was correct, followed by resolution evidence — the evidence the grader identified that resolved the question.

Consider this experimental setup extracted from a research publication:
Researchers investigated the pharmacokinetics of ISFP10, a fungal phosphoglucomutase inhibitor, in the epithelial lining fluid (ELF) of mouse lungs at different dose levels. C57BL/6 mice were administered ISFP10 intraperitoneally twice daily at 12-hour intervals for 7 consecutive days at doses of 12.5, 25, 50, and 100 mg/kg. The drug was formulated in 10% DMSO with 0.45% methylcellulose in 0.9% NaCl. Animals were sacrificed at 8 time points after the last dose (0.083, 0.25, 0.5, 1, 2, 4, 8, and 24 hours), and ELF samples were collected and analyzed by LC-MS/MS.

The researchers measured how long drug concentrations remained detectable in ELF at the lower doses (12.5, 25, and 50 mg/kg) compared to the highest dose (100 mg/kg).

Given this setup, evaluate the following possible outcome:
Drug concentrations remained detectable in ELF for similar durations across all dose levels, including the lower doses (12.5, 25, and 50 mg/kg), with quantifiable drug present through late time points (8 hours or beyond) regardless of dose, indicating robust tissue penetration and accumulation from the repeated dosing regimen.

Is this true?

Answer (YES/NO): NO